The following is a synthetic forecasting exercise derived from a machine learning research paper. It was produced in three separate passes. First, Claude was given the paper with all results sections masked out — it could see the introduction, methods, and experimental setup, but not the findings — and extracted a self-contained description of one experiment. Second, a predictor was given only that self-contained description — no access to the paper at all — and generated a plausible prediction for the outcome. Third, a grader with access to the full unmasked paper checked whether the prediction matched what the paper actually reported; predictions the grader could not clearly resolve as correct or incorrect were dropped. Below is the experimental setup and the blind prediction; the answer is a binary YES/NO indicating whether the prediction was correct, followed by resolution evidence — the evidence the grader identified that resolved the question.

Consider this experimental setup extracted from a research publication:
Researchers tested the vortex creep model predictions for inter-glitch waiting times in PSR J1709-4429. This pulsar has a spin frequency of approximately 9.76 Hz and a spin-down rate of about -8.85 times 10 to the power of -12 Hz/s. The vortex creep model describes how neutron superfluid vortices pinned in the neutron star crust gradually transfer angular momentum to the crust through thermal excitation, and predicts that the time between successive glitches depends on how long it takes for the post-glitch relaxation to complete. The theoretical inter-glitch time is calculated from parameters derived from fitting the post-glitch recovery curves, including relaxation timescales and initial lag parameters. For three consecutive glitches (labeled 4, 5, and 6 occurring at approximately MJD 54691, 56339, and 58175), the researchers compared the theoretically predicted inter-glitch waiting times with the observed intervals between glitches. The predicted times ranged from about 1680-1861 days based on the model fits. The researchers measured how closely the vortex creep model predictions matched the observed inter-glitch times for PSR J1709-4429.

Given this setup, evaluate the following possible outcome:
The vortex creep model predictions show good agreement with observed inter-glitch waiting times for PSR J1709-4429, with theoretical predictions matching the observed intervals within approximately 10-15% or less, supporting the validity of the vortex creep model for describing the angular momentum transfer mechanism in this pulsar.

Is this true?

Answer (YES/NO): YES